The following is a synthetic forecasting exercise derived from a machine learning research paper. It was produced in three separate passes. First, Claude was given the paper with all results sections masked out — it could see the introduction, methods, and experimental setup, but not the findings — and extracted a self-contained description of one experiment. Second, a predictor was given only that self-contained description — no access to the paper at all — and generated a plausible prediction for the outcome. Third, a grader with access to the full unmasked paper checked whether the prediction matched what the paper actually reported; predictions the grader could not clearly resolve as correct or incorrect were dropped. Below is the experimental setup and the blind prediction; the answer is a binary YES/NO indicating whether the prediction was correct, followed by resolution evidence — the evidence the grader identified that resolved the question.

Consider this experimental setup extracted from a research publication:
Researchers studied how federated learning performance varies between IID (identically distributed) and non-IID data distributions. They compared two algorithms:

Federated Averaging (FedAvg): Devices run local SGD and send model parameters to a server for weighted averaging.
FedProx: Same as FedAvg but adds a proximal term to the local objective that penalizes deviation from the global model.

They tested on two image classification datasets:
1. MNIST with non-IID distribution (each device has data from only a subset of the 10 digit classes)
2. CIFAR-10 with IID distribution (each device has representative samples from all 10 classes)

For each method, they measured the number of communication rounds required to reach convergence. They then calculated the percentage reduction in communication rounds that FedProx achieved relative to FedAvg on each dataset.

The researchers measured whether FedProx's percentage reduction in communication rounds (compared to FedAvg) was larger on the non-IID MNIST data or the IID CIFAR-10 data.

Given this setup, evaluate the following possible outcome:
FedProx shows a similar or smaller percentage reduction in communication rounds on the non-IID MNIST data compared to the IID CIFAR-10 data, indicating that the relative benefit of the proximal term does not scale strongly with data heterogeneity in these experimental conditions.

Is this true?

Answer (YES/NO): YES